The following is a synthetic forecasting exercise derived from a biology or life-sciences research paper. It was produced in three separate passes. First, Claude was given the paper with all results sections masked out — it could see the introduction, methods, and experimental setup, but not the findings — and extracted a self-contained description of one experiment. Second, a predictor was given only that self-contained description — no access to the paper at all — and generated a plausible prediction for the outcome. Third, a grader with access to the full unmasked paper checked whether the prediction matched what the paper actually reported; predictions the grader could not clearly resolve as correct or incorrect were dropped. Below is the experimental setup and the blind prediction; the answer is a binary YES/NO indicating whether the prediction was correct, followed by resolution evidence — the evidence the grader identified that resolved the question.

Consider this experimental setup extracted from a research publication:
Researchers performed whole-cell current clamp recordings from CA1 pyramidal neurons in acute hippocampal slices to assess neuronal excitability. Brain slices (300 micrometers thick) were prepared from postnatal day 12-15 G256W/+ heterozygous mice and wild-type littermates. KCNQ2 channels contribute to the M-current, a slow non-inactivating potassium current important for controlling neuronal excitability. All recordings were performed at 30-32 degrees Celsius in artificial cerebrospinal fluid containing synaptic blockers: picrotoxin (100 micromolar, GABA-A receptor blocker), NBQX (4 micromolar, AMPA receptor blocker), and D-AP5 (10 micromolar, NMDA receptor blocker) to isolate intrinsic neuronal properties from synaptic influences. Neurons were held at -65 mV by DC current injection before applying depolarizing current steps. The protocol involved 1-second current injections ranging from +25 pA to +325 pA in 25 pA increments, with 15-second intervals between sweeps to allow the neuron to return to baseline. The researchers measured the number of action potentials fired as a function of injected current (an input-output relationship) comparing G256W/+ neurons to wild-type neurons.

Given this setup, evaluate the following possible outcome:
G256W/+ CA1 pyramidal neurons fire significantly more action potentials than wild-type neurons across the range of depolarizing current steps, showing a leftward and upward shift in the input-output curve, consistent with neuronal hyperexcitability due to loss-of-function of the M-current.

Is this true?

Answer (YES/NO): YES